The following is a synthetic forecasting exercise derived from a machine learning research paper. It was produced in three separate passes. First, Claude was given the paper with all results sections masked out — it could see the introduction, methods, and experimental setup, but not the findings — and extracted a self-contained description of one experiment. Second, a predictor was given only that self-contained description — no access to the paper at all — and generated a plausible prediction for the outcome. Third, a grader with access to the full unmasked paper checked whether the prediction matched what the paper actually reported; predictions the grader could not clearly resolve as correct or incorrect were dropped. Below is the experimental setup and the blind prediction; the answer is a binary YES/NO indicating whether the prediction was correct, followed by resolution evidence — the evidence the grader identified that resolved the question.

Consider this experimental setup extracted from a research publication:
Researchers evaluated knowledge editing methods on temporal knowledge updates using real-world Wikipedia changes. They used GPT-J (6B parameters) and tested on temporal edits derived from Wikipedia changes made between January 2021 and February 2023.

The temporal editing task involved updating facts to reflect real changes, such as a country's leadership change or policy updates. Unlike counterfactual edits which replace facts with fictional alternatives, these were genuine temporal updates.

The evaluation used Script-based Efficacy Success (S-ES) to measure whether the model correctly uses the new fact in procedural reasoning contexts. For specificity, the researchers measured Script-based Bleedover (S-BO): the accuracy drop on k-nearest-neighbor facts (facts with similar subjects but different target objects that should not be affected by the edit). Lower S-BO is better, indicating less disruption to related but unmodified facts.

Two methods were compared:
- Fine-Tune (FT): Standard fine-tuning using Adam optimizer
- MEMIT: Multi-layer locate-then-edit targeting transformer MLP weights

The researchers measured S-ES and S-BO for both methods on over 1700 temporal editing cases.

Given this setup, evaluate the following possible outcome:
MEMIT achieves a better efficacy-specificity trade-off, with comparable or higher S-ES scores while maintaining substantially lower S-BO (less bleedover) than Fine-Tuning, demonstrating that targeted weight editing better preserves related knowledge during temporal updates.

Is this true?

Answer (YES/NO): NO